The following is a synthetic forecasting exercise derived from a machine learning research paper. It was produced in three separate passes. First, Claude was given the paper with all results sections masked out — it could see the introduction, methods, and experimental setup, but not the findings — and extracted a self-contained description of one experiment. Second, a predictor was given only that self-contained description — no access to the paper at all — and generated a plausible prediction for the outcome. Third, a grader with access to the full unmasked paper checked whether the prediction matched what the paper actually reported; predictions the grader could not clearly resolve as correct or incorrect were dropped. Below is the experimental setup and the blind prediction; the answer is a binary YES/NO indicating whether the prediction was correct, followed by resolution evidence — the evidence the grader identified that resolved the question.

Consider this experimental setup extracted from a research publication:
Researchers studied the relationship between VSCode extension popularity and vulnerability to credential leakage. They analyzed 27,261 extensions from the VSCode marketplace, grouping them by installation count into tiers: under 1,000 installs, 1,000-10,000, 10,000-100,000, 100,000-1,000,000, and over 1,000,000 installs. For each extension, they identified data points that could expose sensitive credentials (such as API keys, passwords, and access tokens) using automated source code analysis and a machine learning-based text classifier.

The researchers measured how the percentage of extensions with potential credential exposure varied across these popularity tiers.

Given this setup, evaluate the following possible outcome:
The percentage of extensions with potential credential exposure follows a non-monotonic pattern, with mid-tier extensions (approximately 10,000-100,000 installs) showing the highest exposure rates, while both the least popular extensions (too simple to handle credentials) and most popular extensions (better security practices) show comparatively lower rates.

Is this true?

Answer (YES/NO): NO